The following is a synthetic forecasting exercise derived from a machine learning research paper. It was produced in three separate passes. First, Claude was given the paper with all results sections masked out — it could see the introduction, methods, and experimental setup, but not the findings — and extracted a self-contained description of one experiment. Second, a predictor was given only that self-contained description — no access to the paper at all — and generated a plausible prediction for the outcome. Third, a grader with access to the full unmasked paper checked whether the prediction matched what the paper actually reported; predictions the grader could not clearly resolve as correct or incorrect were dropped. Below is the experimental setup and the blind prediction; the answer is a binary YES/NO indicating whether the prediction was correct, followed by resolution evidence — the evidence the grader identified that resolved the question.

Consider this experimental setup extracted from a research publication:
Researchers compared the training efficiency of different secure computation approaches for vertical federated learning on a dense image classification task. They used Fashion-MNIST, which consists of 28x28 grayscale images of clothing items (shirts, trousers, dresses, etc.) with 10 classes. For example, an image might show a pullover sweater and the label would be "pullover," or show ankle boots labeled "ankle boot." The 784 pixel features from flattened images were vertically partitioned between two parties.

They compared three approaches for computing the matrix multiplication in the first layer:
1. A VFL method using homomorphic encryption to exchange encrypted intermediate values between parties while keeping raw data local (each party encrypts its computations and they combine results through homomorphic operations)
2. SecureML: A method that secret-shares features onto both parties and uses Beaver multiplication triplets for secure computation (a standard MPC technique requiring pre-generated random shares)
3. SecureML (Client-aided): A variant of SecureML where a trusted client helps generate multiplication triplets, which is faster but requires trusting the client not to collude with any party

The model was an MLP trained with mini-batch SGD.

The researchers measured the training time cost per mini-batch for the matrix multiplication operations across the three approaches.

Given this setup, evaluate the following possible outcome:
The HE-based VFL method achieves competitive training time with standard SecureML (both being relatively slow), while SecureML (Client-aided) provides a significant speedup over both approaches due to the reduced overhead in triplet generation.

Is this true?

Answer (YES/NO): NO